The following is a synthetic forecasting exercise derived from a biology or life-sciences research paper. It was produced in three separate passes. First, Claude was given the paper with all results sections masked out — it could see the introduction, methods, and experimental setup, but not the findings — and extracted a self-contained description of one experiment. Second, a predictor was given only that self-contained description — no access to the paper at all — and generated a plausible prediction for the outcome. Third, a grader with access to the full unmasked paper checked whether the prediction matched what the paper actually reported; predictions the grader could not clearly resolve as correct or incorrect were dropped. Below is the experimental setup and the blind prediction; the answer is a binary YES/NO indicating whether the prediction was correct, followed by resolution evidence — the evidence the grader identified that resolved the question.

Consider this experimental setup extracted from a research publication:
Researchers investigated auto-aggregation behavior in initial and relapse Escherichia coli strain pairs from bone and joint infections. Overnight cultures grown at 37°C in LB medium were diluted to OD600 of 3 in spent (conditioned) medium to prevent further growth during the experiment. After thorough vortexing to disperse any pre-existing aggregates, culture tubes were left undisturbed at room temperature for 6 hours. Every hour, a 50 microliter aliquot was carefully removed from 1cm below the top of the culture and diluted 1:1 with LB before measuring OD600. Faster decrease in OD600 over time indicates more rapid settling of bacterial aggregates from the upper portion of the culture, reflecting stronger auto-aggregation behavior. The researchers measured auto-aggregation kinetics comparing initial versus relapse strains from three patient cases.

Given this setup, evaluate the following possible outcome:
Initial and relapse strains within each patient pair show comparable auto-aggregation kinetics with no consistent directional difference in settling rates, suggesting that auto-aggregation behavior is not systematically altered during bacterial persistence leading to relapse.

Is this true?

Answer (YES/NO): YES